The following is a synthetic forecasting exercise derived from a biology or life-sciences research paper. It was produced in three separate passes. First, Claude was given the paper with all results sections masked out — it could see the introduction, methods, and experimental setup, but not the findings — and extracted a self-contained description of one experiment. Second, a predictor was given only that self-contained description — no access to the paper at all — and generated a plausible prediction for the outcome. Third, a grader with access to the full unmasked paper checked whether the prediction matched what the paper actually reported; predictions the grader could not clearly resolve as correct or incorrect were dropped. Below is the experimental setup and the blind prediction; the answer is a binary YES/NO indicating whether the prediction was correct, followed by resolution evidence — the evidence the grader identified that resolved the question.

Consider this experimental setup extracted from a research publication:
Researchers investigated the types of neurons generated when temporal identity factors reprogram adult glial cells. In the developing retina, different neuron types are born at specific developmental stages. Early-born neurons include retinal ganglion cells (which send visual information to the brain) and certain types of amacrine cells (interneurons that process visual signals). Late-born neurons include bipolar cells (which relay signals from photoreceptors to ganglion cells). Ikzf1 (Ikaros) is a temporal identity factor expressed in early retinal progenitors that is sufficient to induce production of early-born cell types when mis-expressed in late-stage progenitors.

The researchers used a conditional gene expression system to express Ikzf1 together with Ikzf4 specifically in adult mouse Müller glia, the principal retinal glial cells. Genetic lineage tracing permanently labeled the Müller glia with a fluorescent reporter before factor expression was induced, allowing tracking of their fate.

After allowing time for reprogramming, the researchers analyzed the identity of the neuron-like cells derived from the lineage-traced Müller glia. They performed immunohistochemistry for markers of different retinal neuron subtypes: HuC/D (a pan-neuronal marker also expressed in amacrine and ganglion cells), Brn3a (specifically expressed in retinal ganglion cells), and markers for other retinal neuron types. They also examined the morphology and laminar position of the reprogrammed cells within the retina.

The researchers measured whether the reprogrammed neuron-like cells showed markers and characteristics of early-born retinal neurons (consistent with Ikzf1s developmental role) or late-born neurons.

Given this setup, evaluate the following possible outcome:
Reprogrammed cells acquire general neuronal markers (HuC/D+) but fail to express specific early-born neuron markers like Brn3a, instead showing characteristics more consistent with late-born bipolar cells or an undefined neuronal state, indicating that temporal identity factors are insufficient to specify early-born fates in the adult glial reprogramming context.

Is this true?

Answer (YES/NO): NO